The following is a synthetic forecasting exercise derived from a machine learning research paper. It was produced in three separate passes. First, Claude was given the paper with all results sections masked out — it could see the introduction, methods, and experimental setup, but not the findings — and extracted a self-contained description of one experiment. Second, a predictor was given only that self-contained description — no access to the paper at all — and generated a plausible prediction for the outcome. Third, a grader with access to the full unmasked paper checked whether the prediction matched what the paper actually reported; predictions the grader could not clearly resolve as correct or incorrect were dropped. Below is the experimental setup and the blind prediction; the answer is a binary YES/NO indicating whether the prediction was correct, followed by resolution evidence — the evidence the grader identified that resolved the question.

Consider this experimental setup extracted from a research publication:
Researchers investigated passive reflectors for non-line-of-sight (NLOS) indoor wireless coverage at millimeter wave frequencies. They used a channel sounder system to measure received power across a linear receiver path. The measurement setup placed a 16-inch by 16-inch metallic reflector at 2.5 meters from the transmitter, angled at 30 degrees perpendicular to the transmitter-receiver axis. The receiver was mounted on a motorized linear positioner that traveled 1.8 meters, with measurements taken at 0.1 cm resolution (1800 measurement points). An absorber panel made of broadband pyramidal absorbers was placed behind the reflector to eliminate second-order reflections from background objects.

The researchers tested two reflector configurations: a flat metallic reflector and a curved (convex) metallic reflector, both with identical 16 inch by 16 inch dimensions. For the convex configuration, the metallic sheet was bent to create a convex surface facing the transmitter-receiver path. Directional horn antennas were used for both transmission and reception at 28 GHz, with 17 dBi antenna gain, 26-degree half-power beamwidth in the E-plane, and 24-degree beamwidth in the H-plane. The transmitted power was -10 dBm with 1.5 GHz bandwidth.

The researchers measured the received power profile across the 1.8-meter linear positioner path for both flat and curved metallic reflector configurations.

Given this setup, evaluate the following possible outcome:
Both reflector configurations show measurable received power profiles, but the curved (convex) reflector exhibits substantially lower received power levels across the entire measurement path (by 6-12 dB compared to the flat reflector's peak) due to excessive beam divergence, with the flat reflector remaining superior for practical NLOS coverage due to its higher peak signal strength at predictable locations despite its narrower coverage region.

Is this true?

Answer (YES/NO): NO